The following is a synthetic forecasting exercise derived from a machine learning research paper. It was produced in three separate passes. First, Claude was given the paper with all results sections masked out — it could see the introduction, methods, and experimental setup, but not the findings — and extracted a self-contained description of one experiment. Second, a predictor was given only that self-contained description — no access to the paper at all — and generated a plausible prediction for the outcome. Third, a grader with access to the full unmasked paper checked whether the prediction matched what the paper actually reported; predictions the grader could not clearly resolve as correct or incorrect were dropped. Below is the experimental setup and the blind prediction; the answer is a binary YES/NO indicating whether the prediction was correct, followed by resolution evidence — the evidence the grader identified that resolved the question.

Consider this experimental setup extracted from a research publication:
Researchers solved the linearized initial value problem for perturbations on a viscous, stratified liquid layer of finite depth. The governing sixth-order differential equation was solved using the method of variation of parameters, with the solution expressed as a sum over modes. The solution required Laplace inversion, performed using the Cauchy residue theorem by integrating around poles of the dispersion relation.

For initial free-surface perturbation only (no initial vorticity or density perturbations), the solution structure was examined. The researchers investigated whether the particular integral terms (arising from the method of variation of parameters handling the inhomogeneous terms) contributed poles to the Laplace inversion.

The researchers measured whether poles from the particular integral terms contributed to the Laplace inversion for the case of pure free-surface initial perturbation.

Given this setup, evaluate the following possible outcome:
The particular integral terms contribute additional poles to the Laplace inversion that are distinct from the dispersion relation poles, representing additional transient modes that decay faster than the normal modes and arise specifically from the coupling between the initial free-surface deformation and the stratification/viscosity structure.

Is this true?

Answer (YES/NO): NO